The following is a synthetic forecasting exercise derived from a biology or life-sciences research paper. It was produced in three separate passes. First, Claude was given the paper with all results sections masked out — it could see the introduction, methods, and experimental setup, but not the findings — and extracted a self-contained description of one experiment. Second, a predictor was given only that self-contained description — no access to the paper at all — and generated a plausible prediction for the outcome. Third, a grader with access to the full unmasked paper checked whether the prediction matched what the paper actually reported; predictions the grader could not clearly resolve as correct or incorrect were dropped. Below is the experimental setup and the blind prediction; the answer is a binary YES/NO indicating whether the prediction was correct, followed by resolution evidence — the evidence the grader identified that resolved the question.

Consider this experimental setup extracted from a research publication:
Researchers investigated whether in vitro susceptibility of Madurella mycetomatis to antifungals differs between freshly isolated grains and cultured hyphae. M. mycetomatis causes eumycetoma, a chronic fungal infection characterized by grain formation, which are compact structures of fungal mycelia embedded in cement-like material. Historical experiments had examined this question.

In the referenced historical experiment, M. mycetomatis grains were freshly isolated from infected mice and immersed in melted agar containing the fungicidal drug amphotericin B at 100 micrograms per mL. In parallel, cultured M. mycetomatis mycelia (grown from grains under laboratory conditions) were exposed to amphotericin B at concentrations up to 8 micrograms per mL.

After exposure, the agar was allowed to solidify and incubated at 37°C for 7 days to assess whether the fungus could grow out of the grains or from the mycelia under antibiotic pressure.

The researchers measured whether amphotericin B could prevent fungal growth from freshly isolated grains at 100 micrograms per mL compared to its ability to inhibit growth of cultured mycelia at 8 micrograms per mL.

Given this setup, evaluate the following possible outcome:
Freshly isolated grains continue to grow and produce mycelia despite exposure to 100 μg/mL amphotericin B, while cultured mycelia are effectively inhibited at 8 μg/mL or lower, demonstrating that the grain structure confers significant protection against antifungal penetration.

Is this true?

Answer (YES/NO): YES